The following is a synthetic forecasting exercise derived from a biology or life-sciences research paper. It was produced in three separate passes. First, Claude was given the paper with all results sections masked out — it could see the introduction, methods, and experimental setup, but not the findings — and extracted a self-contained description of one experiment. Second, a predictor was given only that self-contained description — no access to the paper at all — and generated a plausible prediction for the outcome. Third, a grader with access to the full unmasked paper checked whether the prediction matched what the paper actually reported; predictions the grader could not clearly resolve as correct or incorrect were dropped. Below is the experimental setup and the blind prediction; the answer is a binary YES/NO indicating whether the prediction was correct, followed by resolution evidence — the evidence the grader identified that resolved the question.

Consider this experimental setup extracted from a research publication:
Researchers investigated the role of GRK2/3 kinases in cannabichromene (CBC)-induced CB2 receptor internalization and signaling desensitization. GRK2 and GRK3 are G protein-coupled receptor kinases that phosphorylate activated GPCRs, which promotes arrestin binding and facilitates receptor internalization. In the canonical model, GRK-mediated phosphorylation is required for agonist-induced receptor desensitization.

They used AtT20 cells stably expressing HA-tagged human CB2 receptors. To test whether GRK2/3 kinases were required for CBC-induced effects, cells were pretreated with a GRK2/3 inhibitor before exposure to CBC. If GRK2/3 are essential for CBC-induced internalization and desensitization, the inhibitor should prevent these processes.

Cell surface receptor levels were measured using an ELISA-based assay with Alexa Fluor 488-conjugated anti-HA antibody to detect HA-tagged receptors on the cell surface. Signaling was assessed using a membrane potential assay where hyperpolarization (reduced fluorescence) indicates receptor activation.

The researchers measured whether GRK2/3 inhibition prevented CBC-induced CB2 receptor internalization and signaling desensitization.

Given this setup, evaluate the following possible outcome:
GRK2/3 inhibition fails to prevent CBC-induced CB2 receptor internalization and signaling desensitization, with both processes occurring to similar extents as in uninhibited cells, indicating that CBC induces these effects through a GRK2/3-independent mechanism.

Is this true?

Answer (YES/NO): YES